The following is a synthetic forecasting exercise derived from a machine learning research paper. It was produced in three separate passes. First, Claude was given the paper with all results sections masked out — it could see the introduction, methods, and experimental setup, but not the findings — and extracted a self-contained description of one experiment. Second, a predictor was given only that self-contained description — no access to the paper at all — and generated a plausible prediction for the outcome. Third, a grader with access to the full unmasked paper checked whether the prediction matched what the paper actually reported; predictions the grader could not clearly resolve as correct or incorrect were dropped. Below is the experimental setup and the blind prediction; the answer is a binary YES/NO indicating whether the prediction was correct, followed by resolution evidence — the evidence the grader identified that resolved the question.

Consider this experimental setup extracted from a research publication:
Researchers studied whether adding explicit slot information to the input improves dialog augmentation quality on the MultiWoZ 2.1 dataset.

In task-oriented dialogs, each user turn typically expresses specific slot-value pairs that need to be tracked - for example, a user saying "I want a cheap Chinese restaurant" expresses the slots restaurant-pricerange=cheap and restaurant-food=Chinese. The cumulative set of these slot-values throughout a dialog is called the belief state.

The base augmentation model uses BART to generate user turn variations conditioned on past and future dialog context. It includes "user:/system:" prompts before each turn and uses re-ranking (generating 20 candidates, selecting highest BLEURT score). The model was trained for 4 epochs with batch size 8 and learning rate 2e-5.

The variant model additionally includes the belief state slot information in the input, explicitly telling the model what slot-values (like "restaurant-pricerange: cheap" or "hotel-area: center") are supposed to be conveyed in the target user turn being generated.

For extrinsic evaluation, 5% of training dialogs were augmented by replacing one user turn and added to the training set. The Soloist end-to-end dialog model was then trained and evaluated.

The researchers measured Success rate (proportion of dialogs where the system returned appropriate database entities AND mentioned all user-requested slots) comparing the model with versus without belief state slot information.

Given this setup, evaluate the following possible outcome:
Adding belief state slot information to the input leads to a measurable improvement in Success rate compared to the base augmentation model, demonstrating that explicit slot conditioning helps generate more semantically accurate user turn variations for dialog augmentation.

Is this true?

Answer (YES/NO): NO